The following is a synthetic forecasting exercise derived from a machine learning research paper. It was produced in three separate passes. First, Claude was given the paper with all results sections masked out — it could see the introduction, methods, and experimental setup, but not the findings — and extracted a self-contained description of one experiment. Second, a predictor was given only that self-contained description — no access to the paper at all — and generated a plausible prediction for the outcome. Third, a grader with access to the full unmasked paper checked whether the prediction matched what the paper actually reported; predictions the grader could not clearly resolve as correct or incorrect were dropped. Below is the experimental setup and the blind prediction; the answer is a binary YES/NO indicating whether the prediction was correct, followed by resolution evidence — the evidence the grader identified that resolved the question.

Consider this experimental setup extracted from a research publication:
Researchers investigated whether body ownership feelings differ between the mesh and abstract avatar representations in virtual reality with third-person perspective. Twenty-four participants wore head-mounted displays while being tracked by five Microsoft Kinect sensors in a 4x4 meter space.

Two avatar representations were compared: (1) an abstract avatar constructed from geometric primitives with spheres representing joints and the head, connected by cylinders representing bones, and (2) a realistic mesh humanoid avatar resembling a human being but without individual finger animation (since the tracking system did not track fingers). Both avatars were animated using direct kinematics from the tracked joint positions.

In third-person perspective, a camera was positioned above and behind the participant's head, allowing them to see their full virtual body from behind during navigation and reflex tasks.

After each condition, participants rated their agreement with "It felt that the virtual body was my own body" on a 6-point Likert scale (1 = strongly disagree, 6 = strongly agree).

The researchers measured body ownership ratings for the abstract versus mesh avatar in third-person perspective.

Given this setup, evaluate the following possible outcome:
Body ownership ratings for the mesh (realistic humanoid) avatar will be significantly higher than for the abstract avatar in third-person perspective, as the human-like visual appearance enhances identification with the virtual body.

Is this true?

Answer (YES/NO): NO